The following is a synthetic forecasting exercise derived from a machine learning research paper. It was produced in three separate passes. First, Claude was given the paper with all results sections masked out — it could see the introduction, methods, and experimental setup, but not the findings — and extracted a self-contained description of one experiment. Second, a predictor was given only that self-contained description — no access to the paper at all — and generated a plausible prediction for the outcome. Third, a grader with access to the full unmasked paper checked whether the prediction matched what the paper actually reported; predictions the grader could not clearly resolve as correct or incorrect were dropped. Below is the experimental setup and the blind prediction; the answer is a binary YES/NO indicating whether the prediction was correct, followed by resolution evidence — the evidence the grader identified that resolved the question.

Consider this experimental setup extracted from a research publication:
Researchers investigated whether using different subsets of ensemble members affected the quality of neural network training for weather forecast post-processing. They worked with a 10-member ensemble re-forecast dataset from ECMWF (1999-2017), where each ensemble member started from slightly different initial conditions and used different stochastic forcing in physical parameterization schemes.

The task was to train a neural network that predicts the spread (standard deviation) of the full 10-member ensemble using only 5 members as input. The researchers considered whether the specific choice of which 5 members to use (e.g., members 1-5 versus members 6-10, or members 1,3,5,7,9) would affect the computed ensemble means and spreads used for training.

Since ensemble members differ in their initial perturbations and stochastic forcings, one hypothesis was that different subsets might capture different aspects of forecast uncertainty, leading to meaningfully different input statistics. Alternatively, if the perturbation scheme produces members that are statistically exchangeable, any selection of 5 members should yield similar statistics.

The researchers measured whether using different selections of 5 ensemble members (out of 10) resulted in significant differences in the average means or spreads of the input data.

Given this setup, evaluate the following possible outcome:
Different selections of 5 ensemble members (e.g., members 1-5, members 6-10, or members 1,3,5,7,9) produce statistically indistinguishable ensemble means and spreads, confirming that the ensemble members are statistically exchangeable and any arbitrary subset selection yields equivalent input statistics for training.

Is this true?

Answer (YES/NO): YES